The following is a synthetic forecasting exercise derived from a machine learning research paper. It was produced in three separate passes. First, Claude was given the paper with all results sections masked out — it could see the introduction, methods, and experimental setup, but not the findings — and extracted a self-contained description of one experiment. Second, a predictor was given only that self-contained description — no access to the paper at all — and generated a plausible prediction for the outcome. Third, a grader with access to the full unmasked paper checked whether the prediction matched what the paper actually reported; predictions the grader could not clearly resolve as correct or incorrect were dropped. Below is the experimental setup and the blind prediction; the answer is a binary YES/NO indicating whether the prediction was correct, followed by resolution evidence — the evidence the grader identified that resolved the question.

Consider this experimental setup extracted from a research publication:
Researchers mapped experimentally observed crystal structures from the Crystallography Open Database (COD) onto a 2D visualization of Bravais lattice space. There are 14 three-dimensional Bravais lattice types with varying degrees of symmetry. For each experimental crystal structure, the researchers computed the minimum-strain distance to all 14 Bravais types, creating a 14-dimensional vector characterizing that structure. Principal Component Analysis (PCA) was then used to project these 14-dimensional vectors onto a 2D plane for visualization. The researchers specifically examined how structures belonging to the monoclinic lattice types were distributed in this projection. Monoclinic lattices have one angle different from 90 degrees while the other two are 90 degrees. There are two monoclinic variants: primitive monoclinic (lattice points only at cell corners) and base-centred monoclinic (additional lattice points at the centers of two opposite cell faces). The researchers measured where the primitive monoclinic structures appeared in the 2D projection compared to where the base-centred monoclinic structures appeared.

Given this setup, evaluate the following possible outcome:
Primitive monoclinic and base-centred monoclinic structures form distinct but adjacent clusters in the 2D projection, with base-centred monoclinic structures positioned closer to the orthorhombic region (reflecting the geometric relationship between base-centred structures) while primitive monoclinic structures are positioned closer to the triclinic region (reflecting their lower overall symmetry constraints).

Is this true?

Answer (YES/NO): NO